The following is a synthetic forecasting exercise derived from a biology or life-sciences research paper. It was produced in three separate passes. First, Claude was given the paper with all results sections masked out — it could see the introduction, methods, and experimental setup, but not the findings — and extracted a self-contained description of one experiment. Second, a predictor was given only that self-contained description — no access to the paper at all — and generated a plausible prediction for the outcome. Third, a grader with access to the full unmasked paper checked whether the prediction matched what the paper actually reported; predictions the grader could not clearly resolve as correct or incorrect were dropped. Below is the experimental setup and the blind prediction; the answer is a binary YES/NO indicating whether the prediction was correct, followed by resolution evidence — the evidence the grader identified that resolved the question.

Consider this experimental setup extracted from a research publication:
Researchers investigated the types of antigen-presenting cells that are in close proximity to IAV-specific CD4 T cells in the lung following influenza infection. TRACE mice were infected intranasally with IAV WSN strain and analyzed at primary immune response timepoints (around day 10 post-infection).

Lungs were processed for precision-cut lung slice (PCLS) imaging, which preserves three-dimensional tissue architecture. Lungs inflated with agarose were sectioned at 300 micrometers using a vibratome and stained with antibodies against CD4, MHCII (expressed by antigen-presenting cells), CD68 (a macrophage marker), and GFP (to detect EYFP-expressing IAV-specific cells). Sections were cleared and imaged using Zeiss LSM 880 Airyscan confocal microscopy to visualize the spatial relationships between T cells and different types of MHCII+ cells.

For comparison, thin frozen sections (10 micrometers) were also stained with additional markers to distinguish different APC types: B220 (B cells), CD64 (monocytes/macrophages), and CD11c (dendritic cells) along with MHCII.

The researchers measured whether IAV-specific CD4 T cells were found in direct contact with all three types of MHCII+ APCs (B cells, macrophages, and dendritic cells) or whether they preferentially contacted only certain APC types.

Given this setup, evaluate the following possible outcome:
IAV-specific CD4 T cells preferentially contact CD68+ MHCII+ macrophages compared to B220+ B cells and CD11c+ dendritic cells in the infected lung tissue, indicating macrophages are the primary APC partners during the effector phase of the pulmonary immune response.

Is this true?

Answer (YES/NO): NO